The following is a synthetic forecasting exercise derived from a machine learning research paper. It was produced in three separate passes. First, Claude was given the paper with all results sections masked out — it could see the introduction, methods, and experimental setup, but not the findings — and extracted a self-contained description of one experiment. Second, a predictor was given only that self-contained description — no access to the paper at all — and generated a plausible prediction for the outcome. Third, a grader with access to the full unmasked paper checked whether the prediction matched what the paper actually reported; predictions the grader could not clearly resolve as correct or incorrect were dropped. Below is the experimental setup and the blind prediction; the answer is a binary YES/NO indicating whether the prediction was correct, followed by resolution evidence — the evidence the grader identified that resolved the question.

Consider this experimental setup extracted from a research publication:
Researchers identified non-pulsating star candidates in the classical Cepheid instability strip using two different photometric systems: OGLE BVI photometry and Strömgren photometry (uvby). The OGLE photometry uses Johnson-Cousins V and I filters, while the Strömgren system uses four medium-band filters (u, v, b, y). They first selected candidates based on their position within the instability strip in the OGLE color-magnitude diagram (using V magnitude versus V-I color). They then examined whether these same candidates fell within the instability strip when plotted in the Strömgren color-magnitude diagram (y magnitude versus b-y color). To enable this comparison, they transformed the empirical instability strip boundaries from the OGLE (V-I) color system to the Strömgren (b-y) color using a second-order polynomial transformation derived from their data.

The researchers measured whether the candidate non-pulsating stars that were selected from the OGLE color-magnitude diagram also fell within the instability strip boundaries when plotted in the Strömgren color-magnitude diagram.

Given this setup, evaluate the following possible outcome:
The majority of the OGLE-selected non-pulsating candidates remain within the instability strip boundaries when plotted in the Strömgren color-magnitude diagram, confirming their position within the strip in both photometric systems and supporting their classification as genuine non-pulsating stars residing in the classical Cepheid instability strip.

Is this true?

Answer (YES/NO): YES